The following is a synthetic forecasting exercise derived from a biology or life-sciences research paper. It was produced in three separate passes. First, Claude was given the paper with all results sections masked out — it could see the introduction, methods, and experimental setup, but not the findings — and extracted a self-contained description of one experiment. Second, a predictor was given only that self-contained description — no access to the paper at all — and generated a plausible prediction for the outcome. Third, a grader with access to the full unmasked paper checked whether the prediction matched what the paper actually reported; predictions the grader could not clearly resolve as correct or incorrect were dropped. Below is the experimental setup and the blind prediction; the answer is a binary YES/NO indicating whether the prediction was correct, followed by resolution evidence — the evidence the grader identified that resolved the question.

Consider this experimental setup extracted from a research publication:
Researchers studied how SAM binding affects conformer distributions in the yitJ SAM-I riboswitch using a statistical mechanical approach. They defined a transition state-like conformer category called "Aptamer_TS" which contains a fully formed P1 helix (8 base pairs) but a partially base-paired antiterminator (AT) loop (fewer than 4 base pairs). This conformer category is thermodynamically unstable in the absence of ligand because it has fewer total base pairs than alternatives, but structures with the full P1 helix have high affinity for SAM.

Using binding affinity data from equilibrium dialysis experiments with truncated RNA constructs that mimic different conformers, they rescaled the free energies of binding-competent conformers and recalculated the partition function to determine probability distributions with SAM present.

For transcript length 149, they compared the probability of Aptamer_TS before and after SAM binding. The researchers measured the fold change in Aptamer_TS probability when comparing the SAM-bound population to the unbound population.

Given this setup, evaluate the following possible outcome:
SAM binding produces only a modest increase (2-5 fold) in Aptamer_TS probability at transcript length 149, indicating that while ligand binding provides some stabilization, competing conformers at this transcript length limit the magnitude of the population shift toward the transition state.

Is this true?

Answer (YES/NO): NO